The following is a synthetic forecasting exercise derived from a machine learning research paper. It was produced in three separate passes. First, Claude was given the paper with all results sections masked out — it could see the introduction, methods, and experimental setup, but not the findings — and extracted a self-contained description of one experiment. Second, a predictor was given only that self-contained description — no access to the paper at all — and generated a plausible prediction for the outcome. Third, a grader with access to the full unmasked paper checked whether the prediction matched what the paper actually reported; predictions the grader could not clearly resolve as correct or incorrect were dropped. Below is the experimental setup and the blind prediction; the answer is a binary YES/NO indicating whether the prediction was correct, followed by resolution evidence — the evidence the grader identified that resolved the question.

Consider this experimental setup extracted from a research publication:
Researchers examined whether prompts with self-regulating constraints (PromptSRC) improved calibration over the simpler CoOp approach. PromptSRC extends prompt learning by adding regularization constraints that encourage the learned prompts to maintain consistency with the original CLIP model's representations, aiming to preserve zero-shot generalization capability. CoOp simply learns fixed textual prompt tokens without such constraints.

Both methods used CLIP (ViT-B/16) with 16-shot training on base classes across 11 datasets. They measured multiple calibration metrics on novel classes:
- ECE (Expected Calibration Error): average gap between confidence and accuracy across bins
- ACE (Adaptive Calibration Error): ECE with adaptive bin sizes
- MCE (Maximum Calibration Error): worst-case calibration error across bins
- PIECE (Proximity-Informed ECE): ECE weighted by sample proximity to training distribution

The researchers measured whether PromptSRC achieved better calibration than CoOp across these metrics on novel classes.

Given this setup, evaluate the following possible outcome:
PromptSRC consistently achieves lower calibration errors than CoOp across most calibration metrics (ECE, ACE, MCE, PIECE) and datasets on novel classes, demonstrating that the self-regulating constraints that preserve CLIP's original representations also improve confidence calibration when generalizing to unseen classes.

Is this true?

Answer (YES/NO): YES